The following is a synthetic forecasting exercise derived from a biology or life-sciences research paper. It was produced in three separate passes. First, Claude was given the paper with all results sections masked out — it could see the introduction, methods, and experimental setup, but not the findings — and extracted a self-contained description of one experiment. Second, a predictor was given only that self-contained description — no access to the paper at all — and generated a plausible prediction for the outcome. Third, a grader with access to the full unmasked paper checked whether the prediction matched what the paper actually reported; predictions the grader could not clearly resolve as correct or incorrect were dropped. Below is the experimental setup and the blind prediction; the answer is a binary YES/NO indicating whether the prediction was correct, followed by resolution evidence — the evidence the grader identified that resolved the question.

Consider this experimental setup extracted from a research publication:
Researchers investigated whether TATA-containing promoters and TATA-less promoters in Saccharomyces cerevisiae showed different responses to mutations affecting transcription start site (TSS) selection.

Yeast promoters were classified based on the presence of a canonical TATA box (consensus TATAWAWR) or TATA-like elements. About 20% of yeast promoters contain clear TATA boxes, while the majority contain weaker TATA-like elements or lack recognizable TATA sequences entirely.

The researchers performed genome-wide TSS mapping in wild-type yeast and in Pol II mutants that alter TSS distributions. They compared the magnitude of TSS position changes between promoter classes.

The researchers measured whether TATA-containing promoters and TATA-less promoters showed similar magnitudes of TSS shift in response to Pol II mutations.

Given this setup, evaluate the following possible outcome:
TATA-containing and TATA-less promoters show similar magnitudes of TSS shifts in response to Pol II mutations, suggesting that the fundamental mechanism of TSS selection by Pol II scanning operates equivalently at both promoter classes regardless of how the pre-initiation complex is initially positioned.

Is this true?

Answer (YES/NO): YES